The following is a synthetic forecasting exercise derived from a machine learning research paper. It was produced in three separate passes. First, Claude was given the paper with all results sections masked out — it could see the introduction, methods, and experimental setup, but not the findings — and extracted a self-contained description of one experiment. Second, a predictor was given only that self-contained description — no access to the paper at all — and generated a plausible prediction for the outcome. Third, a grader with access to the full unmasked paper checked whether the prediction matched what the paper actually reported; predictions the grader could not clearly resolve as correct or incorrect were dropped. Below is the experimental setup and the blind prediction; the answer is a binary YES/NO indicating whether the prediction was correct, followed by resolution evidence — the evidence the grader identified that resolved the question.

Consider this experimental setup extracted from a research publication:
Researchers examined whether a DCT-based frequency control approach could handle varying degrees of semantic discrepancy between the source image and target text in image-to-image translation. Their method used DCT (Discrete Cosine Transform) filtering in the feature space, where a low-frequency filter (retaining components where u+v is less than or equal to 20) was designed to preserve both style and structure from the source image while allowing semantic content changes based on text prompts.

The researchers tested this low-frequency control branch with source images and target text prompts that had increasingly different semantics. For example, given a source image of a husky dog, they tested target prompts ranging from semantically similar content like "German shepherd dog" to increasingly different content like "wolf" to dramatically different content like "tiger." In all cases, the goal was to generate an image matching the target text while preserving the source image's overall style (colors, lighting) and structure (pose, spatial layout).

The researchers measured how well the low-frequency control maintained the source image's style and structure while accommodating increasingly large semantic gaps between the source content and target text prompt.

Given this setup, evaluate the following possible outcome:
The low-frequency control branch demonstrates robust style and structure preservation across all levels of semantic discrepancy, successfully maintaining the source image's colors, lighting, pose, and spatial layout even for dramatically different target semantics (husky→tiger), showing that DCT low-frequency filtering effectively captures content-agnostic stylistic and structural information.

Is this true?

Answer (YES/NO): YES